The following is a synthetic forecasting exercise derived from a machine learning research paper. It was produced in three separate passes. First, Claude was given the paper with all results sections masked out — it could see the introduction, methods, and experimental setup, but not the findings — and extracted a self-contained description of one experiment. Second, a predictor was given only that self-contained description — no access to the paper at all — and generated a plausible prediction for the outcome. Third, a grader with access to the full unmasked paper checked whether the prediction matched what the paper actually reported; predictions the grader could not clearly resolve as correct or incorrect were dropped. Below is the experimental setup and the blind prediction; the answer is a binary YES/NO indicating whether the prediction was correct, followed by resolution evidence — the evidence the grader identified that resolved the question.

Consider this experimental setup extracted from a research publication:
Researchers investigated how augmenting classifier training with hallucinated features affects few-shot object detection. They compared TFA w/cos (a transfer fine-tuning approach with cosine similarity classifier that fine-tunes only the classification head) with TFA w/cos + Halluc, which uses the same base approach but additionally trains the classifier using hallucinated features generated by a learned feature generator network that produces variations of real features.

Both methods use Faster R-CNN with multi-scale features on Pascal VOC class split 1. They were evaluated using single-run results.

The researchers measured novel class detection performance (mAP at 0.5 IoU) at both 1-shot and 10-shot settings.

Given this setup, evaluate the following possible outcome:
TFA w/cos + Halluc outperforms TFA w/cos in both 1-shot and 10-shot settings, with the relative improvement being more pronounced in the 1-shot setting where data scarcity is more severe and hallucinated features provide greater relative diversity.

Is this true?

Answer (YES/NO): NO